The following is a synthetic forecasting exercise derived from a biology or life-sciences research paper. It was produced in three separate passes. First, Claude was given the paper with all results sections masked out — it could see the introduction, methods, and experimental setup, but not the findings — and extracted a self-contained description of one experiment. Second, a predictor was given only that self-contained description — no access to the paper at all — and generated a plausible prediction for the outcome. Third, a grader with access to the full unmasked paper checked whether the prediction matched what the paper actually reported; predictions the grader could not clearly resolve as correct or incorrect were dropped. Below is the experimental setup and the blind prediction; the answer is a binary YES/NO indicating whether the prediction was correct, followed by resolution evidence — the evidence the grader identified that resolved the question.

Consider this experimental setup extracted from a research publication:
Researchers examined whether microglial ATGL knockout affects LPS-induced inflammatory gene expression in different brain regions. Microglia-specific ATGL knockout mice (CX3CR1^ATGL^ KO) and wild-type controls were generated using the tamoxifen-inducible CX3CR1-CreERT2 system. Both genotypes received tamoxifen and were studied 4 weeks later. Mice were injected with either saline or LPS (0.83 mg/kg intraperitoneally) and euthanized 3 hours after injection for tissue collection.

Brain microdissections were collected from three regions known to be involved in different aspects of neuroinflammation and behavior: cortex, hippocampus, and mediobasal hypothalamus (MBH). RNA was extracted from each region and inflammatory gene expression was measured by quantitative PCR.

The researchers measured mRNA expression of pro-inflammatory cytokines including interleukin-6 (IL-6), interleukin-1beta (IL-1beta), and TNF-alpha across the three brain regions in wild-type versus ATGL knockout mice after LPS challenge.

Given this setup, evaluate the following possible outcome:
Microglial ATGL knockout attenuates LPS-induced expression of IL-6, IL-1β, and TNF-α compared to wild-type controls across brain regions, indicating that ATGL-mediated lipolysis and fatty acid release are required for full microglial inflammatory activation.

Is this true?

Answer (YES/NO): NO